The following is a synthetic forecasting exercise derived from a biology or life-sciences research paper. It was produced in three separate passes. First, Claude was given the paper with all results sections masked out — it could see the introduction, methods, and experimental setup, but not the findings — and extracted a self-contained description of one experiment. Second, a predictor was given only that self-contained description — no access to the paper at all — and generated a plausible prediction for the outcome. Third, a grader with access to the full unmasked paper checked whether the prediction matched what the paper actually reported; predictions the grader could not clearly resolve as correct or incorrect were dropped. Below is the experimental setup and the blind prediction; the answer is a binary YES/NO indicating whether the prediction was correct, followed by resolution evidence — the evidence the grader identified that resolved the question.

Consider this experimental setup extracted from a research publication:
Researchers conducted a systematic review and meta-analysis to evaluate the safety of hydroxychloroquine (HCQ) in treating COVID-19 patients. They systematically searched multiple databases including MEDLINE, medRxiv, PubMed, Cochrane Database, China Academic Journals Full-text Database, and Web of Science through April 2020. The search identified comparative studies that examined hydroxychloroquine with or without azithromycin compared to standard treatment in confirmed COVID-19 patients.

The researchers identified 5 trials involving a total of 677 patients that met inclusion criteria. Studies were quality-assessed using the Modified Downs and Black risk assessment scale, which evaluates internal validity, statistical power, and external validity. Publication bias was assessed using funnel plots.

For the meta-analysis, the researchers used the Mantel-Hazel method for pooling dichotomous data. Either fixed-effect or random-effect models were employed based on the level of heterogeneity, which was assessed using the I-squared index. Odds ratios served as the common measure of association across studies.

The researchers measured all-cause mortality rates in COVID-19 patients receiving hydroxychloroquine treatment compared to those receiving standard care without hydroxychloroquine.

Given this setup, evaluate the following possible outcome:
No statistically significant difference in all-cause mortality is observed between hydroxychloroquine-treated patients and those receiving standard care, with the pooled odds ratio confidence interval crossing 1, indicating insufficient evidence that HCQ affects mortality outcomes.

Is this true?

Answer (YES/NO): NO